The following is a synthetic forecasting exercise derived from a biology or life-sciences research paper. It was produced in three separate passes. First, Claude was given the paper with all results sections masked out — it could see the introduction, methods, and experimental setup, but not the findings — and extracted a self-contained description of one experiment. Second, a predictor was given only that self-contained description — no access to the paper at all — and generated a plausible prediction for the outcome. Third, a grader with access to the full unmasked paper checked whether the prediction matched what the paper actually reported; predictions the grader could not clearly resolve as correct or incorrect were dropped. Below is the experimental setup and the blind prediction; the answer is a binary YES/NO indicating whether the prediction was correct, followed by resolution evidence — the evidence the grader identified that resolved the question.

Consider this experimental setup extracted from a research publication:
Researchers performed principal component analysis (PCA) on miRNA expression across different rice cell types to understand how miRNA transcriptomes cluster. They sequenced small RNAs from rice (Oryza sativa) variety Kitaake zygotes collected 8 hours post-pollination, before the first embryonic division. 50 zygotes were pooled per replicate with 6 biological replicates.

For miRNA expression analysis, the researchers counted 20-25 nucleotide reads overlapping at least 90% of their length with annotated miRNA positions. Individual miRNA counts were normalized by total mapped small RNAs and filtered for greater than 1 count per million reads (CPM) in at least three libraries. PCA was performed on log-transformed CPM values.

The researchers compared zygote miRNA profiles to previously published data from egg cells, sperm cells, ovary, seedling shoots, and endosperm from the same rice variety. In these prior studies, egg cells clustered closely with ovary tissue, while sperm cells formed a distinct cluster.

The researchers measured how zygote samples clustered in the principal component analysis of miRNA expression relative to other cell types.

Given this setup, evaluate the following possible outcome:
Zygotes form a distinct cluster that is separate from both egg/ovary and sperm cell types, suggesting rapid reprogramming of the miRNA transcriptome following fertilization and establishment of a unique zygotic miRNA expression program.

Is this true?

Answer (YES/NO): YES